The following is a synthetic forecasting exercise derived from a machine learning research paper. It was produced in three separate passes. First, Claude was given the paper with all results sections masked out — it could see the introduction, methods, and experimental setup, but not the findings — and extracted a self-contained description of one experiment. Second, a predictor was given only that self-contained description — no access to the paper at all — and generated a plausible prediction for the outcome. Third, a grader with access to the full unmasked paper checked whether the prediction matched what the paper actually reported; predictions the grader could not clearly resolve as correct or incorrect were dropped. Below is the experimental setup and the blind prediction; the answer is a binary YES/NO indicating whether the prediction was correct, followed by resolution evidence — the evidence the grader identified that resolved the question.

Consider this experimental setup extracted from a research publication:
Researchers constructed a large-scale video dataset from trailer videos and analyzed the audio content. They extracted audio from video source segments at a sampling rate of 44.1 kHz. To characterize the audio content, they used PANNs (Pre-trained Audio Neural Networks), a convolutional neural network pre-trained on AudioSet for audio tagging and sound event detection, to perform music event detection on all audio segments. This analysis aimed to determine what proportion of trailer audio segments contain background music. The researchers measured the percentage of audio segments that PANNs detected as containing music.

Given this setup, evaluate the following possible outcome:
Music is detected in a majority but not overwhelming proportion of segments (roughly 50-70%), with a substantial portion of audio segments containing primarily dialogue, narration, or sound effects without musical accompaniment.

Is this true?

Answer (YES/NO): NO